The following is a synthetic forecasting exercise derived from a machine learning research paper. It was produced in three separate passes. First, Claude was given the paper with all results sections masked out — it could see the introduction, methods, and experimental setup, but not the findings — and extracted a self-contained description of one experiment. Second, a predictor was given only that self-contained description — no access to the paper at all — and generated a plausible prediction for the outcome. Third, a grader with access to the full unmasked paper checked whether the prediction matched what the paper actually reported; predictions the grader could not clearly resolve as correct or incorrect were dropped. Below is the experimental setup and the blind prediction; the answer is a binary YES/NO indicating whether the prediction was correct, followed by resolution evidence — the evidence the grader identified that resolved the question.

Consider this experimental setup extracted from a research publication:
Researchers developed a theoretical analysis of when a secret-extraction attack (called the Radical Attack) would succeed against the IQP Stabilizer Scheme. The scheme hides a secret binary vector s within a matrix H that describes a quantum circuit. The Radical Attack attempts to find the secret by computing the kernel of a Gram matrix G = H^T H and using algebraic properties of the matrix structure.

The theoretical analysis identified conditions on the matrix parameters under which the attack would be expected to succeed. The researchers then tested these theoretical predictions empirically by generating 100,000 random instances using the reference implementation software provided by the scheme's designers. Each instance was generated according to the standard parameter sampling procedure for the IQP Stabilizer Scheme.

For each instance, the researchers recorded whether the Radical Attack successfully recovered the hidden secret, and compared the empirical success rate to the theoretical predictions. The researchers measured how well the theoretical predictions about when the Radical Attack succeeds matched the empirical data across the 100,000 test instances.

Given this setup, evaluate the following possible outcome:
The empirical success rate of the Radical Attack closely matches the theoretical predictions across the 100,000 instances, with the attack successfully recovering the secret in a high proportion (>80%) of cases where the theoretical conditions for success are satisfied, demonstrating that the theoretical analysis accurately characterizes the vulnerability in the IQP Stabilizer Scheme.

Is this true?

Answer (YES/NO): YES